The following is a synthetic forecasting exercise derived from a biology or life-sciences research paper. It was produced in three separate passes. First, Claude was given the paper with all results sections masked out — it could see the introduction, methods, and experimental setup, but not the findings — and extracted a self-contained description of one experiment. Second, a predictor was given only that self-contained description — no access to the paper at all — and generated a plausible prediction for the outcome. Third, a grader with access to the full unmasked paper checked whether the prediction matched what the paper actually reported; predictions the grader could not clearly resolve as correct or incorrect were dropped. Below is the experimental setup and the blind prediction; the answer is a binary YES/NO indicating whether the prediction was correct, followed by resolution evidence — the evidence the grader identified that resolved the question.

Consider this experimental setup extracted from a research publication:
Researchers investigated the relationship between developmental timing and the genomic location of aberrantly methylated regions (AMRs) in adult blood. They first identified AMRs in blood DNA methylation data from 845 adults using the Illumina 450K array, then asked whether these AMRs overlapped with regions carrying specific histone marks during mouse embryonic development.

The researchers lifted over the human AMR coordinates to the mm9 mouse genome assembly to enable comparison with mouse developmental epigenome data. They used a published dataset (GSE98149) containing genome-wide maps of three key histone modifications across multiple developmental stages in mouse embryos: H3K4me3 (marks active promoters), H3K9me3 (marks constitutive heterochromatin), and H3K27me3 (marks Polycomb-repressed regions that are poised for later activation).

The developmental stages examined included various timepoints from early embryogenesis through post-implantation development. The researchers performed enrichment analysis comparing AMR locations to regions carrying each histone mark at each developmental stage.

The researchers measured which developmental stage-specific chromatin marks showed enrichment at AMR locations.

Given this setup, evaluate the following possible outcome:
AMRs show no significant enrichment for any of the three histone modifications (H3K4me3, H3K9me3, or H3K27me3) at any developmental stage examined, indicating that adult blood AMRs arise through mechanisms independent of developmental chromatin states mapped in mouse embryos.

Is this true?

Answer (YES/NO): NO